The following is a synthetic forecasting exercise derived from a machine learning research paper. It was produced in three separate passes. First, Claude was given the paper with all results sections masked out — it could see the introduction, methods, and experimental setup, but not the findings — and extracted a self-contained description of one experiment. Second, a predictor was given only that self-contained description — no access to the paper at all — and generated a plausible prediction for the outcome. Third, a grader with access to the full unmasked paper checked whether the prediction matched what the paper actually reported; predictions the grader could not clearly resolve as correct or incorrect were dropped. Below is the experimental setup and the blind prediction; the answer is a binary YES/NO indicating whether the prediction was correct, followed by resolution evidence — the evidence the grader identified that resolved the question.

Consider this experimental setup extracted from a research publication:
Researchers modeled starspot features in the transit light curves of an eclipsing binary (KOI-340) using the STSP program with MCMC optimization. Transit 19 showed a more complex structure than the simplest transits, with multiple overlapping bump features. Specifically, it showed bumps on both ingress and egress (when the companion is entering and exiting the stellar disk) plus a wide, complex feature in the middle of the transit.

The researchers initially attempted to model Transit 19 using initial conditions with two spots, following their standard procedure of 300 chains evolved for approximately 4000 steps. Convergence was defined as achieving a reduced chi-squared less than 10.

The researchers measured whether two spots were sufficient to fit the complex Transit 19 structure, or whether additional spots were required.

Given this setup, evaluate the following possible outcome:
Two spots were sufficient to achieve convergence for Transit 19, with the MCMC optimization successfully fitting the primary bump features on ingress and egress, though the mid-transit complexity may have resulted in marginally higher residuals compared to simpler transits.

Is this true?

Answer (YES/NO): NO